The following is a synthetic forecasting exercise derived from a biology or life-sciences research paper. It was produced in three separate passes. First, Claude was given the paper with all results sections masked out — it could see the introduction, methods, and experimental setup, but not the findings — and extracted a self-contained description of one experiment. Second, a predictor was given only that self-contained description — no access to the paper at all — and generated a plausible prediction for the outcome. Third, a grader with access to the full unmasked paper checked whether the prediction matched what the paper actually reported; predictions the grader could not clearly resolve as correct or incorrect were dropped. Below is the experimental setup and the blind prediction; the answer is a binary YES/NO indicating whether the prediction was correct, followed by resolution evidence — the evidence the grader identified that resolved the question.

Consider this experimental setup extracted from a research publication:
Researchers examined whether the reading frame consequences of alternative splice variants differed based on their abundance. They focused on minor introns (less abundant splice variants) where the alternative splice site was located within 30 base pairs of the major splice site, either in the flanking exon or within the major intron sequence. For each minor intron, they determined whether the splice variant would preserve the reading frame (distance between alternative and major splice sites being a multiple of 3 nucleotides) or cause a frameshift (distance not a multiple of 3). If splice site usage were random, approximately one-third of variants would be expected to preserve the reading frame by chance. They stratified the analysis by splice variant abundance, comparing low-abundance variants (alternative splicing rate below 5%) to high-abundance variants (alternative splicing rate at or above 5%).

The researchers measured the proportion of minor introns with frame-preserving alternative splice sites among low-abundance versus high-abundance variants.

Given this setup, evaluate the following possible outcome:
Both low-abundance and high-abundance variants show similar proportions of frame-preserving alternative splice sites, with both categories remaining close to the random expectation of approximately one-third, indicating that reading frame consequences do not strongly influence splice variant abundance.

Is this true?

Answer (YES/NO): NO